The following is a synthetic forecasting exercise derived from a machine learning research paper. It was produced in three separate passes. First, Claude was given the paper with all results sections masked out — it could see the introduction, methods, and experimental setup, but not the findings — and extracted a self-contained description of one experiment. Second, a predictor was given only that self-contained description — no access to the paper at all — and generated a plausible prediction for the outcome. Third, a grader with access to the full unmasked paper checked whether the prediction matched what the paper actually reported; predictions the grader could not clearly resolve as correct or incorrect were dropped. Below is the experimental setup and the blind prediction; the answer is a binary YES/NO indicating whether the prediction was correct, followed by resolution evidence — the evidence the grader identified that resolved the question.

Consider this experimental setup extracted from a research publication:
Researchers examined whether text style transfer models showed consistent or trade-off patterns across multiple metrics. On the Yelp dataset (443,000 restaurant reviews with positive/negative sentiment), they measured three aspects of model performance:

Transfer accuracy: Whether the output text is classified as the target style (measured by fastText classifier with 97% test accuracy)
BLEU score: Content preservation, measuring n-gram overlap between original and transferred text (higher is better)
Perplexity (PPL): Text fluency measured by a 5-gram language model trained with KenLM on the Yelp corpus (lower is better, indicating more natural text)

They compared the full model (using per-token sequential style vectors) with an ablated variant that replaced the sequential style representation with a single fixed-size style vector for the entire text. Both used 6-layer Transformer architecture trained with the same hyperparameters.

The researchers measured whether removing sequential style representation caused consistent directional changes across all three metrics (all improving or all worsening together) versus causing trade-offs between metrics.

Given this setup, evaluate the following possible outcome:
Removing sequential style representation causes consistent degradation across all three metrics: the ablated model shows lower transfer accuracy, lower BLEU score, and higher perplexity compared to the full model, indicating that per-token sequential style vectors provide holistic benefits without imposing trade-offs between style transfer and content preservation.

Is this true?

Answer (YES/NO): YES